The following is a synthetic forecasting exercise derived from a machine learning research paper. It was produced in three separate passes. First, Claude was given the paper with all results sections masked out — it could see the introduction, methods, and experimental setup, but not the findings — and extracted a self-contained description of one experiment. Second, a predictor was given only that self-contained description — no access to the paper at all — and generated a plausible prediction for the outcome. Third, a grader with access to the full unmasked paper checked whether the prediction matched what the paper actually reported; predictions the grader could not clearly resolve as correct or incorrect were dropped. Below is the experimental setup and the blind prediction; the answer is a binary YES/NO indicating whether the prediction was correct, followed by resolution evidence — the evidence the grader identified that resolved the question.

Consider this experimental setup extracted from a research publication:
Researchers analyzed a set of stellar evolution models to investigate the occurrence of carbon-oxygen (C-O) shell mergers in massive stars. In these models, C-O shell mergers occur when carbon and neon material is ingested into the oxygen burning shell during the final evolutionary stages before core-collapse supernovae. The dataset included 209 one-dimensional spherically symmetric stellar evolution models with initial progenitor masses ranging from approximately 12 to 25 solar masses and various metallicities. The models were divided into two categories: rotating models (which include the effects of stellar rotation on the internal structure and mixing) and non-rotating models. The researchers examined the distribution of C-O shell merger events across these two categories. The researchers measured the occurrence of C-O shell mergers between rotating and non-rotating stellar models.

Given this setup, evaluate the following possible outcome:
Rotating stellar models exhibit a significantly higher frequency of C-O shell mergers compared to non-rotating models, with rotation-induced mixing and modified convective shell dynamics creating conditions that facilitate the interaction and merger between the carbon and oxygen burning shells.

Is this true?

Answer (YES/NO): NO